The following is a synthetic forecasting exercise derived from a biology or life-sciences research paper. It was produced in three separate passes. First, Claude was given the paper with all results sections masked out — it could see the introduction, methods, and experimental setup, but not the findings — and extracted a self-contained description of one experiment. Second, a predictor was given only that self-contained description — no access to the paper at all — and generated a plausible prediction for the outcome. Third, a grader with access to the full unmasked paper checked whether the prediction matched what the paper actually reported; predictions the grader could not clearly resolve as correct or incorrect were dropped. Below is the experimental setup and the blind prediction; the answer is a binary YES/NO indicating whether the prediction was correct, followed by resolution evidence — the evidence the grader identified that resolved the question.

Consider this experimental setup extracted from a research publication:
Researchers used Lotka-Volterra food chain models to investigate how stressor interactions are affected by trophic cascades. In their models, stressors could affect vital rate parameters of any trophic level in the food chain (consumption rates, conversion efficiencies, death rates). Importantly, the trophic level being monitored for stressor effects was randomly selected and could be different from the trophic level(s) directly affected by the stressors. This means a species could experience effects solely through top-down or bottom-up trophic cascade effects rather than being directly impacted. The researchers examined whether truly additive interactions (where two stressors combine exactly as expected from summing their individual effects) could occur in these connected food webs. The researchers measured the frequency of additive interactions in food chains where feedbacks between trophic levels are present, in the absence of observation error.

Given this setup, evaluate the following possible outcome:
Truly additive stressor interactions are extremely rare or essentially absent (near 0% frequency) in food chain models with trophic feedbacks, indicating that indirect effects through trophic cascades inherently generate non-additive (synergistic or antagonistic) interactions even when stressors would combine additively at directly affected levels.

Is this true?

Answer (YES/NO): YES